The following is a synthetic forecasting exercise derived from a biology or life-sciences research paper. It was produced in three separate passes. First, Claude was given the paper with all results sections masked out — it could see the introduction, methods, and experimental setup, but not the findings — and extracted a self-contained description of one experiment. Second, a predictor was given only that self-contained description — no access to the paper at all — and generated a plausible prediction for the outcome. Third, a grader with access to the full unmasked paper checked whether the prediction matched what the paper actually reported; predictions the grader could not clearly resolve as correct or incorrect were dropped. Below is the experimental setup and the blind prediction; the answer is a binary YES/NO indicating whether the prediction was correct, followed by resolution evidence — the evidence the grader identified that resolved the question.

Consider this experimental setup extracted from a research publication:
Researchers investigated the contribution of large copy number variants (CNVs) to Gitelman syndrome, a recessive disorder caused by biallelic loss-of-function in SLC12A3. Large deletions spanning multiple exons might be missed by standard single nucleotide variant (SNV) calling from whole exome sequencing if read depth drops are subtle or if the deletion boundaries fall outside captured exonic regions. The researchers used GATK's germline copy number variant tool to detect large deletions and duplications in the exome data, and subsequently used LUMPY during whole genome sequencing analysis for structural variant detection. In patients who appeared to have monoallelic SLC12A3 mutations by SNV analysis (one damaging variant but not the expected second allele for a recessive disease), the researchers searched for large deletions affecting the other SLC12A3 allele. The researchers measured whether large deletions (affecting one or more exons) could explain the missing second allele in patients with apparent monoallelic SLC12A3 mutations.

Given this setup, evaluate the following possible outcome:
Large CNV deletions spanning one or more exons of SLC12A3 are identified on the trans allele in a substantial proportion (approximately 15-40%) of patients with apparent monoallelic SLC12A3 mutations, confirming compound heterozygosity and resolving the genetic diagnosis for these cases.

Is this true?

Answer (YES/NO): NO